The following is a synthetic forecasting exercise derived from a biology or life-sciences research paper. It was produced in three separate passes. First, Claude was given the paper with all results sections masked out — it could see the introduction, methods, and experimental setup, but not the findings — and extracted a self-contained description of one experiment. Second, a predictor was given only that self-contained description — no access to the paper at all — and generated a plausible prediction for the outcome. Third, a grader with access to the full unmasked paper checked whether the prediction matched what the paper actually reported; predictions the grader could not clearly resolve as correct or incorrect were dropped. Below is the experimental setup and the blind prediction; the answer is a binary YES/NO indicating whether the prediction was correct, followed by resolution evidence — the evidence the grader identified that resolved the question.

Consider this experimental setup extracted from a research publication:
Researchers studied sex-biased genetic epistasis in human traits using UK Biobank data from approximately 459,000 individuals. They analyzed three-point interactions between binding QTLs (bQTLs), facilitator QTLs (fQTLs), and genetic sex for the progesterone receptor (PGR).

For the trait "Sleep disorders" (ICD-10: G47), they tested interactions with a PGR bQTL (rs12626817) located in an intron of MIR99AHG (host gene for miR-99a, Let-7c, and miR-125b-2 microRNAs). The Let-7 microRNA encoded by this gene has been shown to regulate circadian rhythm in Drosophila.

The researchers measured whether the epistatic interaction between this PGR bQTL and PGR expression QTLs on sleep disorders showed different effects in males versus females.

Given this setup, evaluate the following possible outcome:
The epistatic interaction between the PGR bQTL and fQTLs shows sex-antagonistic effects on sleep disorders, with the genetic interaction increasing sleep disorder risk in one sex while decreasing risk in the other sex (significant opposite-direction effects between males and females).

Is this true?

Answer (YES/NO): NO